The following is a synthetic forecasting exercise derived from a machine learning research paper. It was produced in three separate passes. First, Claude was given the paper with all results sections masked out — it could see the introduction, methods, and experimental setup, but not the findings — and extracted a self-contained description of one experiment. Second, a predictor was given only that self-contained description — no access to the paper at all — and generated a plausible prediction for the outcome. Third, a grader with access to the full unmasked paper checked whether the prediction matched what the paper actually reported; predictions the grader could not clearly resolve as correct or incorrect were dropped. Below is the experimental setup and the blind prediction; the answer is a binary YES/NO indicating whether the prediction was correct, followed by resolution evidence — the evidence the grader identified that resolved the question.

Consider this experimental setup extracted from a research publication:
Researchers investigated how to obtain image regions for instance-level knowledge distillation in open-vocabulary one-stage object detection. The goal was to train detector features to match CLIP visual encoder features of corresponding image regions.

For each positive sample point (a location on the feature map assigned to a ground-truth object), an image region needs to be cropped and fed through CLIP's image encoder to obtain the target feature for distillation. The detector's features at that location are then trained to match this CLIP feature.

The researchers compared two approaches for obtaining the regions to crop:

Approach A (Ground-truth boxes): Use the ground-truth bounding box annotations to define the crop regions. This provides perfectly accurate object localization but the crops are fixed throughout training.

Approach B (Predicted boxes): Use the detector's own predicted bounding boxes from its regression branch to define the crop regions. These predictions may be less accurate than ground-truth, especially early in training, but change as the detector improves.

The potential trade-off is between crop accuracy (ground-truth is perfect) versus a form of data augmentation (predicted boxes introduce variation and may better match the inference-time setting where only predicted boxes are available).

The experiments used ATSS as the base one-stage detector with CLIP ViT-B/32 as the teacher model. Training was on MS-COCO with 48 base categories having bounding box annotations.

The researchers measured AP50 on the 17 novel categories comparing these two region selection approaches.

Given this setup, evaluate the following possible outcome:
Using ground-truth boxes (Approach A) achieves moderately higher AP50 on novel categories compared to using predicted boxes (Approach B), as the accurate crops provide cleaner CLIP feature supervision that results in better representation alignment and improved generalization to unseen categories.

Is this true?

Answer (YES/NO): NO